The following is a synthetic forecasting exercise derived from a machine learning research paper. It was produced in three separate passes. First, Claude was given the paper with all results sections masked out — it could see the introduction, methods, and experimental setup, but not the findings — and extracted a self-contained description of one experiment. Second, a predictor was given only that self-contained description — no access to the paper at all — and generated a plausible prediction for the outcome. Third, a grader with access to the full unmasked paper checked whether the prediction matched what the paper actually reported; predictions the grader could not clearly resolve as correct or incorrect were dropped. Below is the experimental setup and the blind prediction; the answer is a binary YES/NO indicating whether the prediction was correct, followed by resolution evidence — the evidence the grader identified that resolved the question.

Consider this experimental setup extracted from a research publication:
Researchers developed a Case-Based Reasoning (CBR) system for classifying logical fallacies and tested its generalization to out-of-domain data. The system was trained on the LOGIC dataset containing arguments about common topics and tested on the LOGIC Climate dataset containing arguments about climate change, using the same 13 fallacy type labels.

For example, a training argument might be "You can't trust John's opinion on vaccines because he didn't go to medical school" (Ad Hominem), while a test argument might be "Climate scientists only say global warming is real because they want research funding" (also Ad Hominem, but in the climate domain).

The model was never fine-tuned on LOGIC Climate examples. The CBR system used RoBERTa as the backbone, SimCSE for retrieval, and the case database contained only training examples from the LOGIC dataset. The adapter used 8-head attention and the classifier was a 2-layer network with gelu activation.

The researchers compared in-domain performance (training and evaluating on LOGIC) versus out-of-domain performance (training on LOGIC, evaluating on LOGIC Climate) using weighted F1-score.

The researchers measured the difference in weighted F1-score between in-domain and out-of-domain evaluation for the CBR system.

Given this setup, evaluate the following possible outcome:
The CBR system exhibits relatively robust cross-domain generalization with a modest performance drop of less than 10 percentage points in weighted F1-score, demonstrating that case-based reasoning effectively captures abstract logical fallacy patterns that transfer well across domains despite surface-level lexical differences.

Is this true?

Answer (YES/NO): NO